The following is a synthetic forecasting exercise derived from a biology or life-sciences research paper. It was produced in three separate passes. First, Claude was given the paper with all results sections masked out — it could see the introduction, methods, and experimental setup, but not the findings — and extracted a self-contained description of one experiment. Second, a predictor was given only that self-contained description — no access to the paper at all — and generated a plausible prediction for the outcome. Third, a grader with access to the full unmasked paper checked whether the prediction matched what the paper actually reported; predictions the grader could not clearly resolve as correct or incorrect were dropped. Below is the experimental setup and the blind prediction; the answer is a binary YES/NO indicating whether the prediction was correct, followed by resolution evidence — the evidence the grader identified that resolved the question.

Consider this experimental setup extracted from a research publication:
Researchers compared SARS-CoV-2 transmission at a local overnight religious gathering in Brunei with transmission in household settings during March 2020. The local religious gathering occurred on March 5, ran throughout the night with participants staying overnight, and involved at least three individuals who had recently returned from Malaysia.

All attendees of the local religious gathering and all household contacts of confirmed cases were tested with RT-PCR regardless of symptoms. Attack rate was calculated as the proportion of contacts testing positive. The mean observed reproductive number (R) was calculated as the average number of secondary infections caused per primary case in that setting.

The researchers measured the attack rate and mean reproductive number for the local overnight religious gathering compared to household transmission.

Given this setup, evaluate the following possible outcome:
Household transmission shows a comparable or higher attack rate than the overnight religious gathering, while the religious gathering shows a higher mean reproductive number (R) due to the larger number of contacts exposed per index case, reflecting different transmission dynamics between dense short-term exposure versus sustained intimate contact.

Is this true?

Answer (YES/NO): NO